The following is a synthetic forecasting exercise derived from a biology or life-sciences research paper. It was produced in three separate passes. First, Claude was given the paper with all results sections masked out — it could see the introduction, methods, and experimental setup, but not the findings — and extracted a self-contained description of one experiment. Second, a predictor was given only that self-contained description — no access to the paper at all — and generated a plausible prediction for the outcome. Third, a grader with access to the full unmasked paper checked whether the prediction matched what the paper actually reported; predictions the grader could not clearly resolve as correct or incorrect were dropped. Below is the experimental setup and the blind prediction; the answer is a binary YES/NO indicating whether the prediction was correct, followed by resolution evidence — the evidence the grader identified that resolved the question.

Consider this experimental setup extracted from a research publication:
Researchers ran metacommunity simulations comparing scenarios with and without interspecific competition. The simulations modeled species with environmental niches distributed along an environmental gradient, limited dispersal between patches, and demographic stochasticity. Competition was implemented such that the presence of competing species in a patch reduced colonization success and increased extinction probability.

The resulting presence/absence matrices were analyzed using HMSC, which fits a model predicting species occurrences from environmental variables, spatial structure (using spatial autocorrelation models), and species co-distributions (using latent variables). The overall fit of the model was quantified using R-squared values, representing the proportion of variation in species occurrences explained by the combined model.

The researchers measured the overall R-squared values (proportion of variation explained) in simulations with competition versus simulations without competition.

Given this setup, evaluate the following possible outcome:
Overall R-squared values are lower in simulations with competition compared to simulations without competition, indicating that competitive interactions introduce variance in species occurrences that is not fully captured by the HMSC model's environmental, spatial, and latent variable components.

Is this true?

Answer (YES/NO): NO